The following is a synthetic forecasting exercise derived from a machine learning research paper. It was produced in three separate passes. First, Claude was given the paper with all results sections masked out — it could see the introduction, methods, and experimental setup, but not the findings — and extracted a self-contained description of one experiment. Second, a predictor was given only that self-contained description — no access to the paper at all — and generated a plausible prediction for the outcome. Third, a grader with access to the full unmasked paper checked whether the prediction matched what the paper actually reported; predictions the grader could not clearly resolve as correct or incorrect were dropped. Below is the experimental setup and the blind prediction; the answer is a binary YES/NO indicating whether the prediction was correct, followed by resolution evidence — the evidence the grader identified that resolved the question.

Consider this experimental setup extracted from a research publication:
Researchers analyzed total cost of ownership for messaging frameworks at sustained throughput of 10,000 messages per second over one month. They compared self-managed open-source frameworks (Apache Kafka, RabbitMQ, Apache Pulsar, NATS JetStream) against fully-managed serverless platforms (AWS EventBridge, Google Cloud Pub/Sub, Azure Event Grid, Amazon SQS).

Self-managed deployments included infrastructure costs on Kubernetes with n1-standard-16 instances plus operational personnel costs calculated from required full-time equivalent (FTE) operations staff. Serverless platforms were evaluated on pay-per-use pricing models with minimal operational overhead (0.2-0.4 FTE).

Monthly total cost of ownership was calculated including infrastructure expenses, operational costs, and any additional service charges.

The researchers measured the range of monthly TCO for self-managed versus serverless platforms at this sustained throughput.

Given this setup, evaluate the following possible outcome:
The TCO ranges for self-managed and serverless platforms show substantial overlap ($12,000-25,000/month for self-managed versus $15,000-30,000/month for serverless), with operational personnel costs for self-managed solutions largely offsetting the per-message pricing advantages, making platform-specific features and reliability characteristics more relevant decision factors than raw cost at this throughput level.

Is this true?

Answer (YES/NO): NO